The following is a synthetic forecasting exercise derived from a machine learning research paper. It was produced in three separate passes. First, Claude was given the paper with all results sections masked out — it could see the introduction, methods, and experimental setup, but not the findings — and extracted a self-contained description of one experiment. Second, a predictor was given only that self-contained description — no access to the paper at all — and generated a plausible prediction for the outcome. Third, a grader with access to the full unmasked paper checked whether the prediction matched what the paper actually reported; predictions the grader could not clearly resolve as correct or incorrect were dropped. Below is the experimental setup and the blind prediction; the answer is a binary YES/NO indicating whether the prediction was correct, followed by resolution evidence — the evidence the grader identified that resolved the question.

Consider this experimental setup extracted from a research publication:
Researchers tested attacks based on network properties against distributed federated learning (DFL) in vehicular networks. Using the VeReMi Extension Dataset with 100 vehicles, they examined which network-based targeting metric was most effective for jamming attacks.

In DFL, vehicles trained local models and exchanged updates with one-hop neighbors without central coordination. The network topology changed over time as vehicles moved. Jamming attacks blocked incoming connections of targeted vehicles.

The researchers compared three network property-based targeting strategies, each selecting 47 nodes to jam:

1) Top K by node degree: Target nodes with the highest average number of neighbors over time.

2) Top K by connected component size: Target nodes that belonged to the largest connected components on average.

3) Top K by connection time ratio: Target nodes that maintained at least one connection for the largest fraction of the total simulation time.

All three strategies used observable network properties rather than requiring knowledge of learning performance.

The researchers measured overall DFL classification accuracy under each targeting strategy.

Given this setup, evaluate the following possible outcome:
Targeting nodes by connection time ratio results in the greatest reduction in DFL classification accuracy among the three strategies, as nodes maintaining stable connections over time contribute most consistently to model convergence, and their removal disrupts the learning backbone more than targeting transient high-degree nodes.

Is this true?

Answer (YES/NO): NO